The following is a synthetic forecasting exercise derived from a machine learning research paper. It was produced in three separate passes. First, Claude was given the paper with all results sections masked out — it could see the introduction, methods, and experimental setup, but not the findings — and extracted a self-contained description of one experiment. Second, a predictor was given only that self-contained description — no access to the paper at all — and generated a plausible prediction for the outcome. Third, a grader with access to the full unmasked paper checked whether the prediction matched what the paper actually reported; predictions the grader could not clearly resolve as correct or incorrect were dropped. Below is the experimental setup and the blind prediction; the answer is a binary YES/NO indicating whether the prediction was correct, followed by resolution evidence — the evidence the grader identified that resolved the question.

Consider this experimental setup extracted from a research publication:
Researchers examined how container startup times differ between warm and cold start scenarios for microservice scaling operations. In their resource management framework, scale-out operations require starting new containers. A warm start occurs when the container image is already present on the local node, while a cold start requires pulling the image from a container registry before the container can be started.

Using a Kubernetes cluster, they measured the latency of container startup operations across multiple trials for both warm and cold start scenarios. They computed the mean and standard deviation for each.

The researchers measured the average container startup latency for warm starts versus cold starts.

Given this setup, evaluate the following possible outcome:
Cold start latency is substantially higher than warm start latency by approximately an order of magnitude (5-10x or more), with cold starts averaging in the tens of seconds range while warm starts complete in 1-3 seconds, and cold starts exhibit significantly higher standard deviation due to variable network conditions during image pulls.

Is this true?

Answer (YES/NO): NO